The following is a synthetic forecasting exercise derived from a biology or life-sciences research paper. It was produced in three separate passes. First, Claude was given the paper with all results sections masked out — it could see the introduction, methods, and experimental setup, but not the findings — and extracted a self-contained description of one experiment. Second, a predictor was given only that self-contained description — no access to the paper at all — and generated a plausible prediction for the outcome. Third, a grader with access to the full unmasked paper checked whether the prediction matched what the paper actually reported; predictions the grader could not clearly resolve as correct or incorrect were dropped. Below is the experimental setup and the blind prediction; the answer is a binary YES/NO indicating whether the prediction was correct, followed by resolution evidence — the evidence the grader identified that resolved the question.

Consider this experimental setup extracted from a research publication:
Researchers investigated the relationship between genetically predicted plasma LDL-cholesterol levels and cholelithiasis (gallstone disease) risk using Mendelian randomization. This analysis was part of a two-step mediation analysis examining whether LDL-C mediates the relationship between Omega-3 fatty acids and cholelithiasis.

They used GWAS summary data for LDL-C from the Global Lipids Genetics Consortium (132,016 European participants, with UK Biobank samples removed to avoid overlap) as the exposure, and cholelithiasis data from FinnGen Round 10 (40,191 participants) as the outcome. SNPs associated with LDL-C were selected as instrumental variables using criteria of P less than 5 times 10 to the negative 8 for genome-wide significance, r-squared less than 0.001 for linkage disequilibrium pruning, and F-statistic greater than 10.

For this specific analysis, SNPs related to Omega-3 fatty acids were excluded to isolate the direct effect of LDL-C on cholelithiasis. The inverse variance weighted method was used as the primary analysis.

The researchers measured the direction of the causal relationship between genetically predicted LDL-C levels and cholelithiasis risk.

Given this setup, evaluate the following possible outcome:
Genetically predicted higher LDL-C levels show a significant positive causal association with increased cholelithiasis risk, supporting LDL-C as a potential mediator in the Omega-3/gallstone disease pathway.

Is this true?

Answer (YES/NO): NO